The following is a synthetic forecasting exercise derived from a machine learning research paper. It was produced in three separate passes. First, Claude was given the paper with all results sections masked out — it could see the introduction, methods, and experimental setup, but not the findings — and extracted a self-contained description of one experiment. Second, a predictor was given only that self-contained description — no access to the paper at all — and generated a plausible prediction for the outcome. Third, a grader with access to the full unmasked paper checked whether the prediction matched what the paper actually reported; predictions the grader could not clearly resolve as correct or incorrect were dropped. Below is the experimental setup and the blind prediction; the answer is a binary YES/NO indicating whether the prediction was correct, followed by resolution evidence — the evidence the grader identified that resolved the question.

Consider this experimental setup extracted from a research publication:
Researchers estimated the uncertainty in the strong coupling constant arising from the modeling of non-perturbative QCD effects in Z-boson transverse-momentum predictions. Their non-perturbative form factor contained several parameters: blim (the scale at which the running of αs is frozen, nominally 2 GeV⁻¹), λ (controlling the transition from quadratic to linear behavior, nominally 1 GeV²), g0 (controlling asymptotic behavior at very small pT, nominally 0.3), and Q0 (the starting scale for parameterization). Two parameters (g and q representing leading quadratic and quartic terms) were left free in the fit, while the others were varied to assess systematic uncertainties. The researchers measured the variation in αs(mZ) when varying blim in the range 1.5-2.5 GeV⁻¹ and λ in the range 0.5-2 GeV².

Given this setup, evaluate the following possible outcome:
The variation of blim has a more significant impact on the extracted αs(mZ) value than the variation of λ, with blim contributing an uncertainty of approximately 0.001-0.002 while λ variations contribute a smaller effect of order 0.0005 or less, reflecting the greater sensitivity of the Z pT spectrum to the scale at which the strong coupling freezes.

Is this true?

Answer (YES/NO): NO